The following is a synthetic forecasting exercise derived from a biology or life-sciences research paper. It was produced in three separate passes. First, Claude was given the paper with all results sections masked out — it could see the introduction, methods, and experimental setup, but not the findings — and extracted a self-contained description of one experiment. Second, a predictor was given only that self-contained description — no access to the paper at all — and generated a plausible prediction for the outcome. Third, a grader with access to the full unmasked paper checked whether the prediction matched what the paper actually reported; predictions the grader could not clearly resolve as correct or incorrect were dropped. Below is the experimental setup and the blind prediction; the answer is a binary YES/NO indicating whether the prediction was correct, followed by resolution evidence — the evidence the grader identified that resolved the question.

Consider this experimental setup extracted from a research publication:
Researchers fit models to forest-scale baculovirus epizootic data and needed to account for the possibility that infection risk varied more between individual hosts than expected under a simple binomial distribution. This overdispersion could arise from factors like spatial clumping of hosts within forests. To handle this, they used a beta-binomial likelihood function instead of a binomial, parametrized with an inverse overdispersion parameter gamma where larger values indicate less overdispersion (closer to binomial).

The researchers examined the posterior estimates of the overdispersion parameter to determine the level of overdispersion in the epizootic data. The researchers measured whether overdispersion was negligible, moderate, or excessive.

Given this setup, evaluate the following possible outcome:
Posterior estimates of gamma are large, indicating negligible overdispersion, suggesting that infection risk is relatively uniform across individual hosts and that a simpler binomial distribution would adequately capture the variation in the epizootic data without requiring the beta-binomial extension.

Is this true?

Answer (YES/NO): NO